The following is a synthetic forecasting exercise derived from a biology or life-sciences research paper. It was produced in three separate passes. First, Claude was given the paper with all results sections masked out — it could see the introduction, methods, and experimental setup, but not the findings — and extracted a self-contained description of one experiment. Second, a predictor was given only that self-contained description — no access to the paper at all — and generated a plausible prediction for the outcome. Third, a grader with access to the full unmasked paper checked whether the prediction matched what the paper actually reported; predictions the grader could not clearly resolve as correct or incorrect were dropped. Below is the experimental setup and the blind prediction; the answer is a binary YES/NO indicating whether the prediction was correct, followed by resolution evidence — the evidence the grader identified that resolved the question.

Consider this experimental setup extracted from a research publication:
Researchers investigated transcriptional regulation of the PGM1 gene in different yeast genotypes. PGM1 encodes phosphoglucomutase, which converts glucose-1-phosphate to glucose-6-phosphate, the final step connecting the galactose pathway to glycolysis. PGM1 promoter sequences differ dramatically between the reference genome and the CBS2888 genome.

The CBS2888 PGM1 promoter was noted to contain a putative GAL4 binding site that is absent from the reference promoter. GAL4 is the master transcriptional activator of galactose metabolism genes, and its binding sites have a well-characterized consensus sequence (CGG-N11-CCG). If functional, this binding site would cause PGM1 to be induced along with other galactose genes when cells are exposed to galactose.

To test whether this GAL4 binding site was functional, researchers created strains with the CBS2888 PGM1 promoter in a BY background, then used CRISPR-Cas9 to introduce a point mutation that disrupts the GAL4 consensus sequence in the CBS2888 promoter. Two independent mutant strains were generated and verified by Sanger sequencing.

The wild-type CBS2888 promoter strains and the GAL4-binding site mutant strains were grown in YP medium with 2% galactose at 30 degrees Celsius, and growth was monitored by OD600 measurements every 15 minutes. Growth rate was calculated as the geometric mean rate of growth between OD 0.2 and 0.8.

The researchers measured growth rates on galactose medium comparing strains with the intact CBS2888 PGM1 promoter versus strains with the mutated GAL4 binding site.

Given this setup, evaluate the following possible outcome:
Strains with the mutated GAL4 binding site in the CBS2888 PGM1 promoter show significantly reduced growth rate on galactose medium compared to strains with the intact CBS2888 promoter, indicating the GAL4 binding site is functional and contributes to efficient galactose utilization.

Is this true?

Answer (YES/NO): YES